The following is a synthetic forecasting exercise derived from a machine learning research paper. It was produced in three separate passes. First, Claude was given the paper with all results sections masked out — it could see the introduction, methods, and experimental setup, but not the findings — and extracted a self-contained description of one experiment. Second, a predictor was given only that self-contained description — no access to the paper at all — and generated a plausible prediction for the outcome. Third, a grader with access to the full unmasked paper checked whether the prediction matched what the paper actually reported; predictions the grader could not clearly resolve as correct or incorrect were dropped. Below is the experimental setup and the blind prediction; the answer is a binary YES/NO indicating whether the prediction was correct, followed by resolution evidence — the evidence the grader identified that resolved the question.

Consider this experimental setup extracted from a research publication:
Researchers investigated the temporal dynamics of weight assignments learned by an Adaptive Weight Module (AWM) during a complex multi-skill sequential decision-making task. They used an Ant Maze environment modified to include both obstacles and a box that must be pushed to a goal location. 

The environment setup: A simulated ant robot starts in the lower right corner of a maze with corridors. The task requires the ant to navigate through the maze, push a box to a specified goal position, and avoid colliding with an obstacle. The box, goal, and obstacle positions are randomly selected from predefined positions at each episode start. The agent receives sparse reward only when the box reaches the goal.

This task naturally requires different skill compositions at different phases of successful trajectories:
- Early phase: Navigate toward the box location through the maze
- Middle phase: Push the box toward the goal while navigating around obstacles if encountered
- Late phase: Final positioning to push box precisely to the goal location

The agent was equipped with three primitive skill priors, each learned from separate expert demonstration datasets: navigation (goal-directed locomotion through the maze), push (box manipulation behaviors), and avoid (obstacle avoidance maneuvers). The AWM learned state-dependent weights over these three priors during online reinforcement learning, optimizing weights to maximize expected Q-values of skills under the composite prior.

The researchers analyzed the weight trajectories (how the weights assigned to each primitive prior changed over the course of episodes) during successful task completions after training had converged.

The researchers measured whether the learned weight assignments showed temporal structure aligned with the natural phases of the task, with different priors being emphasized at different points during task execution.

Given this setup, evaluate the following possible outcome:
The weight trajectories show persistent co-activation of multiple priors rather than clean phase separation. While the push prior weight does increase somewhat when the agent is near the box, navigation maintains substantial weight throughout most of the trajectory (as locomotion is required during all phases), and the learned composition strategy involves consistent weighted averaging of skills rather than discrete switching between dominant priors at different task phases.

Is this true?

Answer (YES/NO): NO